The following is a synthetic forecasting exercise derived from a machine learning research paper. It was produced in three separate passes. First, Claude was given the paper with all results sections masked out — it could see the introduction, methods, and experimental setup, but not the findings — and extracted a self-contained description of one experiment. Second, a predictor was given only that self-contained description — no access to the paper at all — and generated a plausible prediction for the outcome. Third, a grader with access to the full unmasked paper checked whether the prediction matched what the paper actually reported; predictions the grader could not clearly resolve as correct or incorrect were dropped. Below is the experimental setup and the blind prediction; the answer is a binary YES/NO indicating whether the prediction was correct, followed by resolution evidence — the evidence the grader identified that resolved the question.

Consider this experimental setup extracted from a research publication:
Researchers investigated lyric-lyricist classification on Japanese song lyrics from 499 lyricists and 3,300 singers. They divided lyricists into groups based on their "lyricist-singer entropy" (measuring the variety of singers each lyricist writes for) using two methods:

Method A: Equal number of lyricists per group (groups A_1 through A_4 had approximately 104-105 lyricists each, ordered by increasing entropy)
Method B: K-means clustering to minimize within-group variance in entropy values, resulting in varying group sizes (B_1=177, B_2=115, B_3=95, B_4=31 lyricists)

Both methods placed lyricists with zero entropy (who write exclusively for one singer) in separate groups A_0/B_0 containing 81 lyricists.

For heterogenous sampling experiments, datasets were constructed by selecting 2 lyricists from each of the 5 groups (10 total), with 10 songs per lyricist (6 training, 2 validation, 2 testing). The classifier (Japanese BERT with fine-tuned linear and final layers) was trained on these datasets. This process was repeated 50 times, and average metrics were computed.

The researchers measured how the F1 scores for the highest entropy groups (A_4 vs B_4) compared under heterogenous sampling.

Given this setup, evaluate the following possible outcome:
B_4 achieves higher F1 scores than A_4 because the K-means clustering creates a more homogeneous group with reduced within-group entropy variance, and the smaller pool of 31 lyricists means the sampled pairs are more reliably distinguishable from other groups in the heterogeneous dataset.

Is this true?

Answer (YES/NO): NO